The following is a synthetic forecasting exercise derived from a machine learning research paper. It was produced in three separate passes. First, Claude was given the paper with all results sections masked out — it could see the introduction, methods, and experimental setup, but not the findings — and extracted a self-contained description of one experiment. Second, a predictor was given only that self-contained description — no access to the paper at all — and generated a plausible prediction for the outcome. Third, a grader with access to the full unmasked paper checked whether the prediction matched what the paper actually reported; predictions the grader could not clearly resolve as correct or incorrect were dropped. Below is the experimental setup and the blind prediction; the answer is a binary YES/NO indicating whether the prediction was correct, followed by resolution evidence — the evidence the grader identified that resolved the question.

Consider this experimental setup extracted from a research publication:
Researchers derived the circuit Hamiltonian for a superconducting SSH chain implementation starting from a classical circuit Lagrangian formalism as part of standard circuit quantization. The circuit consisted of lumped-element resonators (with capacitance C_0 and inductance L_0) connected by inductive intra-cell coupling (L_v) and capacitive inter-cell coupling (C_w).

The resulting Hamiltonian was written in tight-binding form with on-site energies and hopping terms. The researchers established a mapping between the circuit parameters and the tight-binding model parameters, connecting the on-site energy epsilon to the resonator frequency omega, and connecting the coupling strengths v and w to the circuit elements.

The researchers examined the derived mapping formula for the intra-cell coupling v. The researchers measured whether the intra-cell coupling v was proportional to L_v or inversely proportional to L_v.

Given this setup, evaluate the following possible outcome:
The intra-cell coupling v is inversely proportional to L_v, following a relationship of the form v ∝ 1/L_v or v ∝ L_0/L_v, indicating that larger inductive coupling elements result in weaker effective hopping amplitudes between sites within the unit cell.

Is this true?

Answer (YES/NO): YES